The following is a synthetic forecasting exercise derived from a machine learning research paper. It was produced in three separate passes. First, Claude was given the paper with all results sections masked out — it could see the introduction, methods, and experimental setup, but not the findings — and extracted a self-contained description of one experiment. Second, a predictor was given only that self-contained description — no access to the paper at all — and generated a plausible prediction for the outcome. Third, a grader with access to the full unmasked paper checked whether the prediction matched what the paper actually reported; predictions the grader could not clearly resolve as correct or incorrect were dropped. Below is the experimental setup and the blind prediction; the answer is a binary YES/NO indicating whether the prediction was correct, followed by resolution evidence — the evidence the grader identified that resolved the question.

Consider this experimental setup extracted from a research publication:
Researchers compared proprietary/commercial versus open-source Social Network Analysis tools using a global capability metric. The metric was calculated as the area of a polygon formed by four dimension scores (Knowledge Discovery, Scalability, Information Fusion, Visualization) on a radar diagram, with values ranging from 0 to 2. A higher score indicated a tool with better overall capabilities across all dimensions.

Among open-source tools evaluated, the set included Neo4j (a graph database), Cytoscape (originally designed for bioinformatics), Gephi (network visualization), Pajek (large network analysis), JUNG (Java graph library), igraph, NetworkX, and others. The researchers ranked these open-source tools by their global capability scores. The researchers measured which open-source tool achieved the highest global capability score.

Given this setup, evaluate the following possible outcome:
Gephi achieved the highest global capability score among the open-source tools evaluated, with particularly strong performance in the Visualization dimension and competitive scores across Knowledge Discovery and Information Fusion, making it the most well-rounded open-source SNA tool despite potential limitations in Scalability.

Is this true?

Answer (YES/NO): NO